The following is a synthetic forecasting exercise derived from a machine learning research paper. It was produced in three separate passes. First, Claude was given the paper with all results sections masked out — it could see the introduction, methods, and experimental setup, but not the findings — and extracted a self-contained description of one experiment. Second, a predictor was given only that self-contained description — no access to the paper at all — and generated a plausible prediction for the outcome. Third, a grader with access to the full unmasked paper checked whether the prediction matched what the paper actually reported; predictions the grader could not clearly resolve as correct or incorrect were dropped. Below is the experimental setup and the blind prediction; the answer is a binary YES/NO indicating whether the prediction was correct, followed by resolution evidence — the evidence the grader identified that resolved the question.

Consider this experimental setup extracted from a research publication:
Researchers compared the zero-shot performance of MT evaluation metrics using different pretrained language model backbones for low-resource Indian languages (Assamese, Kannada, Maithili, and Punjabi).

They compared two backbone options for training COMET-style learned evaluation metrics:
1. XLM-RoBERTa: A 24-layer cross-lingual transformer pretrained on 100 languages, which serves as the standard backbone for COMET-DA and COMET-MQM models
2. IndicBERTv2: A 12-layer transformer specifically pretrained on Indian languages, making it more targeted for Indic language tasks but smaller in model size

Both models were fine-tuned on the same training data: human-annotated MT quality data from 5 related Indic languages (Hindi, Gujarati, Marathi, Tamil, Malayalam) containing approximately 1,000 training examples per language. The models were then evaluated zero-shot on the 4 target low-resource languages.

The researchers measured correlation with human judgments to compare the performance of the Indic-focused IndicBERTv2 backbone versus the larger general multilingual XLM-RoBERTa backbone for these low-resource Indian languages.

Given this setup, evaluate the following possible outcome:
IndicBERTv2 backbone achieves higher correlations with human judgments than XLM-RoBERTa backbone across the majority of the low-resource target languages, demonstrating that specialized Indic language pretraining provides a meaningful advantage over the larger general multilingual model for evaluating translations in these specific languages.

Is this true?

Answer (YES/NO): YES